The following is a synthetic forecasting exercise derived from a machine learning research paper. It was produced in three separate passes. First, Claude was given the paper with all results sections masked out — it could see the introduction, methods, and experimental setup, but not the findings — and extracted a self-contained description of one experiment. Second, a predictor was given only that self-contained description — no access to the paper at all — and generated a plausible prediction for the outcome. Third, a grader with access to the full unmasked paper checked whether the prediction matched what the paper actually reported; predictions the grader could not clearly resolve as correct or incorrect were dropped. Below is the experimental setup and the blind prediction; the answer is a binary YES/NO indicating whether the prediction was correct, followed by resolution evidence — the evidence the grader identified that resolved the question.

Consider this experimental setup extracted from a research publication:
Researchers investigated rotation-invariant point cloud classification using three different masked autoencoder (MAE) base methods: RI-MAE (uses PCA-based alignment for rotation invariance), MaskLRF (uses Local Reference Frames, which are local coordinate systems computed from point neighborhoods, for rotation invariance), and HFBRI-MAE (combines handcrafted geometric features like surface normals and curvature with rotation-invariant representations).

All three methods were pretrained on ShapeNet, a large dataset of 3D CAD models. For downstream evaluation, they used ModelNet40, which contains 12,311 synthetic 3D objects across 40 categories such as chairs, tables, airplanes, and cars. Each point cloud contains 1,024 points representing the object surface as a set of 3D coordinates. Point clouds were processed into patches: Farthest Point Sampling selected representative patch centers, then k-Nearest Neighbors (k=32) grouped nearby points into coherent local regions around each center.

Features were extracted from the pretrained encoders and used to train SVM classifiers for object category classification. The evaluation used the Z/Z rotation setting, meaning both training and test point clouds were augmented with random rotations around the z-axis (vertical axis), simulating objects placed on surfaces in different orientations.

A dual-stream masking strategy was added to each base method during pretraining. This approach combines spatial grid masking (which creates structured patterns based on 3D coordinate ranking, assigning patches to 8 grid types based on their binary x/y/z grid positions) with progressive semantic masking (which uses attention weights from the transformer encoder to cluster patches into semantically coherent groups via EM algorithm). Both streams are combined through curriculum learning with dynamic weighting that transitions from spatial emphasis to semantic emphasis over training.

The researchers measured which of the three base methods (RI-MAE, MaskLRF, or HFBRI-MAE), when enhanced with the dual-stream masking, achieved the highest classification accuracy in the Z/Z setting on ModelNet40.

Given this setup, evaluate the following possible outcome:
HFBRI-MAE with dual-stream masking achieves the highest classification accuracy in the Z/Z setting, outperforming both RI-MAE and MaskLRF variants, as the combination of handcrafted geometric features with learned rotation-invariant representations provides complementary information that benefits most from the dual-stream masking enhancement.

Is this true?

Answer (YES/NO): YES